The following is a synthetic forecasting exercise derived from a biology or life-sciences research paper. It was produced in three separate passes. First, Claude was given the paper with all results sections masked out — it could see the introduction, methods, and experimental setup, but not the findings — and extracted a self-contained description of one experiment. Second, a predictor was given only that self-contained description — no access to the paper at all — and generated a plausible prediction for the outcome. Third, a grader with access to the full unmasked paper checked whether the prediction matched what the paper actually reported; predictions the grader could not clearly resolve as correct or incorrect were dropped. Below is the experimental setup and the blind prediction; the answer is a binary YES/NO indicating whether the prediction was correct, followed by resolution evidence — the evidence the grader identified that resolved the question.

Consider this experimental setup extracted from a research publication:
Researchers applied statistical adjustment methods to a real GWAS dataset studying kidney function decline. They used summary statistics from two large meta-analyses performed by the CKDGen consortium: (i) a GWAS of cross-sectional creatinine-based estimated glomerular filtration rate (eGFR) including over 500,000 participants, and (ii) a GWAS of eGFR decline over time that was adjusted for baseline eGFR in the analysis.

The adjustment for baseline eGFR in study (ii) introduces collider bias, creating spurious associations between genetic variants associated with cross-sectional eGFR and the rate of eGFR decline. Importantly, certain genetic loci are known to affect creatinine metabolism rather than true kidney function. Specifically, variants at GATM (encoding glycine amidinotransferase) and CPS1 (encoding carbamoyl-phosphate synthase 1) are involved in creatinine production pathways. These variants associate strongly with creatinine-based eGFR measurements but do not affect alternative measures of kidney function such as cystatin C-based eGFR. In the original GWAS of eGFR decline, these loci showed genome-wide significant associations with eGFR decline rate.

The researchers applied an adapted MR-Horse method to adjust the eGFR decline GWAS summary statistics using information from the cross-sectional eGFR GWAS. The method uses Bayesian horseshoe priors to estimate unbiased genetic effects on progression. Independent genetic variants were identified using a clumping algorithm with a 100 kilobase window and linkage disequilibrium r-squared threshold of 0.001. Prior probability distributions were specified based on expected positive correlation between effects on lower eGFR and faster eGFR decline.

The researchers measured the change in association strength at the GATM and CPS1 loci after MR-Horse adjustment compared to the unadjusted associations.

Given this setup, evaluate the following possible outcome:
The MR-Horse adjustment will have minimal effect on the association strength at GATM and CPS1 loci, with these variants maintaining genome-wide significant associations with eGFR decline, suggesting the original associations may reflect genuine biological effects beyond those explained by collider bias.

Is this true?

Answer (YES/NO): NO